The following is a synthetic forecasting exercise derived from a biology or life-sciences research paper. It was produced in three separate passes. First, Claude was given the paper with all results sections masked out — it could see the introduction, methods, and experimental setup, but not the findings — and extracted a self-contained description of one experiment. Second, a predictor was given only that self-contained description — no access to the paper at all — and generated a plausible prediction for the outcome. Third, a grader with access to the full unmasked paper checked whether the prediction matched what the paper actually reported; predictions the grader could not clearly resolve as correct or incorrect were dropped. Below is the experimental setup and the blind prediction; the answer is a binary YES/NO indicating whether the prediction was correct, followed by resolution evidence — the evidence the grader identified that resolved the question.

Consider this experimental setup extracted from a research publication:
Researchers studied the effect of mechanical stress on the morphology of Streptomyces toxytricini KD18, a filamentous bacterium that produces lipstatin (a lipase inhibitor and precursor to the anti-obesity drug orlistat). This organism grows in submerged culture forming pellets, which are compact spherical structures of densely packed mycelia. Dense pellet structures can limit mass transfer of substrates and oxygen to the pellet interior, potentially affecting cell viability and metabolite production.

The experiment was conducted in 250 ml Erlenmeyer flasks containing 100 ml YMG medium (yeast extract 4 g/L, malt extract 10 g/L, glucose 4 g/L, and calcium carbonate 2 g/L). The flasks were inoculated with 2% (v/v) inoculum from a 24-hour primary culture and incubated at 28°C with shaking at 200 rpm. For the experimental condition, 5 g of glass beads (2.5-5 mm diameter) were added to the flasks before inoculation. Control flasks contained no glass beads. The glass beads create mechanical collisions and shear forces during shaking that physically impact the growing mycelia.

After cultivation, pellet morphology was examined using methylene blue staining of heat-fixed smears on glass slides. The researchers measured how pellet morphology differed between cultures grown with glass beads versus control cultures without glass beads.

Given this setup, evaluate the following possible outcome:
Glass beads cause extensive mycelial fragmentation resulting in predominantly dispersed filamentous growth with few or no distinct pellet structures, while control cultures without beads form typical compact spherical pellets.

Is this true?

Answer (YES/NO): NO